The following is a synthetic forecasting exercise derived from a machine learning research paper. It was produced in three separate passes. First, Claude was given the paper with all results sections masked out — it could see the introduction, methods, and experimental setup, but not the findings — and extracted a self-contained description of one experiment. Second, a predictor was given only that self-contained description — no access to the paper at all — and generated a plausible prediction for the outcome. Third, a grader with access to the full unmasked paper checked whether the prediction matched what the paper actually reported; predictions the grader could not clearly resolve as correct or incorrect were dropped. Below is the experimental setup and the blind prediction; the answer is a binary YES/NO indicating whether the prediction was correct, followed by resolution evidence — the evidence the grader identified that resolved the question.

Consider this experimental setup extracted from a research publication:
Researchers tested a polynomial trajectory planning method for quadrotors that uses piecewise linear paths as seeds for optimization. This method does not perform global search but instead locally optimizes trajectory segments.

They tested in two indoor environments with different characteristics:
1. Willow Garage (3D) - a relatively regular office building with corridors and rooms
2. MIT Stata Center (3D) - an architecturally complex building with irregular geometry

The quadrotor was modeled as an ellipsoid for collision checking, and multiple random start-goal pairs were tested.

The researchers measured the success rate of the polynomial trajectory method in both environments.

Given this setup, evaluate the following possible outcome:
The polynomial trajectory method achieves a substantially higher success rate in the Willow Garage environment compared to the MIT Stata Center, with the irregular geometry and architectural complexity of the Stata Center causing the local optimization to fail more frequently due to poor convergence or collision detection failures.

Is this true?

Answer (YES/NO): NO